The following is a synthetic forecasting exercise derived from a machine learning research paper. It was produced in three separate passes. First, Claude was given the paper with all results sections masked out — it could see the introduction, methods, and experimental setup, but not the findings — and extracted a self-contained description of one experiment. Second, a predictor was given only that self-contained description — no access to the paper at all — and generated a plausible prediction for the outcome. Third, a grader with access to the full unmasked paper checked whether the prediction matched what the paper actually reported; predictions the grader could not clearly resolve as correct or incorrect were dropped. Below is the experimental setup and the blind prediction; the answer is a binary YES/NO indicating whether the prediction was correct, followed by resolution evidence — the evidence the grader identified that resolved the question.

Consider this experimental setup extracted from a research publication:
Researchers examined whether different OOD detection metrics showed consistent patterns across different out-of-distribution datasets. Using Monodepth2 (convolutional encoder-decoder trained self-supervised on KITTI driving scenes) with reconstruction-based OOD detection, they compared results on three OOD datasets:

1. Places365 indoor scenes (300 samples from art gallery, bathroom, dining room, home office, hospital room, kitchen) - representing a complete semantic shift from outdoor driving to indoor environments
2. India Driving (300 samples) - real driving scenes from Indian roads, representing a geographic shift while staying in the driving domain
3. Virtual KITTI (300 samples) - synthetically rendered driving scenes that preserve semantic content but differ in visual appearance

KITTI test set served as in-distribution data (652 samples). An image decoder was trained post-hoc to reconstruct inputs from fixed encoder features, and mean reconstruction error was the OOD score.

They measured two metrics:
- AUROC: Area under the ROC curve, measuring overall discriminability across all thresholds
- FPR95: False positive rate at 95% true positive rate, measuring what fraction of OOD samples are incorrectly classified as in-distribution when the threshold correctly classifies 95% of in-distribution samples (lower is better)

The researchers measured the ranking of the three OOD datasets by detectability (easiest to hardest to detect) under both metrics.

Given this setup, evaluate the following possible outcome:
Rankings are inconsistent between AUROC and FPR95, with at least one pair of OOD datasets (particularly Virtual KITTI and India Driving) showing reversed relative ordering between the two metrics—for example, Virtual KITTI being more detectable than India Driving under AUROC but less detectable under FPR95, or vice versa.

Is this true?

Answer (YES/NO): NO